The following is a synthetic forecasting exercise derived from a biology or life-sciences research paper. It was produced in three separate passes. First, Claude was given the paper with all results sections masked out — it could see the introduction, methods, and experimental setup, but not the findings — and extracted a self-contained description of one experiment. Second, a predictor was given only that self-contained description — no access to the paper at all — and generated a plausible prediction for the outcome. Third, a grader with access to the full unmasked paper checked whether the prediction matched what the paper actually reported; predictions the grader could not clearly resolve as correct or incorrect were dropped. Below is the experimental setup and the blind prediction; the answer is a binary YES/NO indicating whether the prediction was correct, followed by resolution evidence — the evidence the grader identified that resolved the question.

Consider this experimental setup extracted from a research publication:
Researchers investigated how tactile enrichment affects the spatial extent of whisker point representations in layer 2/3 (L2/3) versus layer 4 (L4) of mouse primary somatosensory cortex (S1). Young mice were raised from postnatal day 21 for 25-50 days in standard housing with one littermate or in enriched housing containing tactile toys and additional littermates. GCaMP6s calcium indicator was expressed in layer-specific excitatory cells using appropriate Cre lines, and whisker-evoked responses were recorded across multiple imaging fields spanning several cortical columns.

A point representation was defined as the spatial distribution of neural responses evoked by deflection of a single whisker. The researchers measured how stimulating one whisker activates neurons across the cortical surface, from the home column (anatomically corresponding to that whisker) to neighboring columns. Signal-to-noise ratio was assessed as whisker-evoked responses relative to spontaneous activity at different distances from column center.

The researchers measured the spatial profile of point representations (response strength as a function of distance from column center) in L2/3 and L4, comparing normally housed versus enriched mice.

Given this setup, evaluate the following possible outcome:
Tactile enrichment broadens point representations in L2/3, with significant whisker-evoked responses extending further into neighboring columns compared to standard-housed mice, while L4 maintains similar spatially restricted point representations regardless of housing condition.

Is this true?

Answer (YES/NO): NO